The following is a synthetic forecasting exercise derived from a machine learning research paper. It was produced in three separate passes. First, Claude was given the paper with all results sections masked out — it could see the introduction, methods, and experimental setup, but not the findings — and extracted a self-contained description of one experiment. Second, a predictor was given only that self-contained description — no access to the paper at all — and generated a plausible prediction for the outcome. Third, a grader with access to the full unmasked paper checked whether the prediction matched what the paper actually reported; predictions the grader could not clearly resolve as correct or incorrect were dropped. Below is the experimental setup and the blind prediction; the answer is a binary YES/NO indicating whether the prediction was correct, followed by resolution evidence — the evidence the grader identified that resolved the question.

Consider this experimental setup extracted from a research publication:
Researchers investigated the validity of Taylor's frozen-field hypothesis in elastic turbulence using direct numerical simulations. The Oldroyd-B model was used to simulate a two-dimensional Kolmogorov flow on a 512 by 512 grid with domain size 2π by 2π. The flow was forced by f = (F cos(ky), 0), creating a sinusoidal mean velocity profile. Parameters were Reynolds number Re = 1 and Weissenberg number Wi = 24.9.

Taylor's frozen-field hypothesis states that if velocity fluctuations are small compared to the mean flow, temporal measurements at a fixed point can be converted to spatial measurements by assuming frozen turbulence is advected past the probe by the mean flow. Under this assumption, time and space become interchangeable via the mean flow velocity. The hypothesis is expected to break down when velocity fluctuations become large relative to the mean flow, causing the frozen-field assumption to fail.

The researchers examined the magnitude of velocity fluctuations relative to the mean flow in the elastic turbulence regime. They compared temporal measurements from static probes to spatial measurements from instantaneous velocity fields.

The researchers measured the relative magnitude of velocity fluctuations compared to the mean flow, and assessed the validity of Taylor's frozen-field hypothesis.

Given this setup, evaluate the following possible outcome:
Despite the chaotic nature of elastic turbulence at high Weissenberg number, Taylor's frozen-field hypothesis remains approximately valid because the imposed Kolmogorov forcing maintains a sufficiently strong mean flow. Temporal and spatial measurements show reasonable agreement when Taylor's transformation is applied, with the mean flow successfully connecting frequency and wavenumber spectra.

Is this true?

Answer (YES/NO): NO